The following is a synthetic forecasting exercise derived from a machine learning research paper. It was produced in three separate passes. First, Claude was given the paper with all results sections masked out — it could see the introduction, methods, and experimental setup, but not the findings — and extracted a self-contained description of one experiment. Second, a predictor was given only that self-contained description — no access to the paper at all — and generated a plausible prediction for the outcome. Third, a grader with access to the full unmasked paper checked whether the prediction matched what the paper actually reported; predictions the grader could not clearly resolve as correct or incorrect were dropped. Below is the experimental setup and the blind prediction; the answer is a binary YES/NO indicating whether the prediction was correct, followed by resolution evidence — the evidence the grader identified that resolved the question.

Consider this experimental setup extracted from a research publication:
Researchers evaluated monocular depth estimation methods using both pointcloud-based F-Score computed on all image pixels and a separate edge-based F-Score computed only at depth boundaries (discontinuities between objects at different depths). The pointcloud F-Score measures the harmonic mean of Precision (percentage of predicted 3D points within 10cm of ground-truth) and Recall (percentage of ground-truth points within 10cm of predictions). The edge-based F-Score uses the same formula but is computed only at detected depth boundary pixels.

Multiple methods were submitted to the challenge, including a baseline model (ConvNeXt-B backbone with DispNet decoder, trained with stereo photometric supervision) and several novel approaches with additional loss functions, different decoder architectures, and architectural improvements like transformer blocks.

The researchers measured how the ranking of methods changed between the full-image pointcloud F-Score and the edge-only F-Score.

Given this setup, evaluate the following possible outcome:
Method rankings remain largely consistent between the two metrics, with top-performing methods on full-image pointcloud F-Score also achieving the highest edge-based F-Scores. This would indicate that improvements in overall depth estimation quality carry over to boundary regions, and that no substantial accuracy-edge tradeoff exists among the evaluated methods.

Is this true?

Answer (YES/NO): YES